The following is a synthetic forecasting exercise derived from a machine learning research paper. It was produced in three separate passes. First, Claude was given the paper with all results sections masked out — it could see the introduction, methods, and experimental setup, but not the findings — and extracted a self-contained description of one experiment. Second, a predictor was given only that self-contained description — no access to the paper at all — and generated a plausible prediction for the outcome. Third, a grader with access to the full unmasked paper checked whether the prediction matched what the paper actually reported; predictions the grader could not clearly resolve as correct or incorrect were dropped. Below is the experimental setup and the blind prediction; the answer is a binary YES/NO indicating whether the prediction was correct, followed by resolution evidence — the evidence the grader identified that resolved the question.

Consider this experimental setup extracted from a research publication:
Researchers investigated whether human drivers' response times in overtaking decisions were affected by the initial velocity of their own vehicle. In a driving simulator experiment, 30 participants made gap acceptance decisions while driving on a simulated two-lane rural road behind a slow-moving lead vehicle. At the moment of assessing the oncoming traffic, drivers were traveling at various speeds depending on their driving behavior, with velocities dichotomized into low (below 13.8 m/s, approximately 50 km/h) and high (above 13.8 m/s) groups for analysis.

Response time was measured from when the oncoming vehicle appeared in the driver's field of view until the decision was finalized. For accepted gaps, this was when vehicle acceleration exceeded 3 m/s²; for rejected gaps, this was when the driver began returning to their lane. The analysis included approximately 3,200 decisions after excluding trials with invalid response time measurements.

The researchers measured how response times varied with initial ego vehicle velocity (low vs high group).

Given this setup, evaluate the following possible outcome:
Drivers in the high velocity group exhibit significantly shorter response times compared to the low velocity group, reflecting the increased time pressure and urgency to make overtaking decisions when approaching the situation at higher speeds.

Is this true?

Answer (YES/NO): NO